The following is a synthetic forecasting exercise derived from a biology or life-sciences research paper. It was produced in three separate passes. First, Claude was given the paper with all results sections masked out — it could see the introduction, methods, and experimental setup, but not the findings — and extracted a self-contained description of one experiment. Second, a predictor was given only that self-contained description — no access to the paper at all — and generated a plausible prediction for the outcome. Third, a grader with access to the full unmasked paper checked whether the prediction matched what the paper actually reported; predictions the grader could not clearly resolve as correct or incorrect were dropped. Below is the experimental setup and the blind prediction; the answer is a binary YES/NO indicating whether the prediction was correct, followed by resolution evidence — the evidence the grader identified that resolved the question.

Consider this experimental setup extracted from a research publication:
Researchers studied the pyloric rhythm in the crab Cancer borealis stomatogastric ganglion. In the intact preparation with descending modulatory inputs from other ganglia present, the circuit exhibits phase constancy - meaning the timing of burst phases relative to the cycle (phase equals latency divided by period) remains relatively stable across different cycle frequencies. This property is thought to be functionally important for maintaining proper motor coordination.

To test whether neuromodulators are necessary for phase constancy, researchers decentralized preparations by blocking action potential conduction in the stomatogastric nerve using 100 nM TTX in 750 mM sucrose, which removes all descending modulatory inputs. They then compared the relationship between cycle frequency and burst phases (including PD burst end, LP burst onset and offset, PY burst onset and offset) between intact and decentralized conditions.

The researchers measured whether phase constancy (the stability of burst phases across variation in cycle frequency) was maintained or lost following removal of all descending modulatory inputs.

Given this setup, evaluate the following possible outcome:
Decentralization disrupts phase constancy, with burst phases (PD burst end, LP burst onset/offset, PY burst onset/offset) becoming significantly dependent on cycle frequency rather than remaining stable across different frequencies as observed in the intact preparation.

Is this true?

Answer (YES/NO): YES